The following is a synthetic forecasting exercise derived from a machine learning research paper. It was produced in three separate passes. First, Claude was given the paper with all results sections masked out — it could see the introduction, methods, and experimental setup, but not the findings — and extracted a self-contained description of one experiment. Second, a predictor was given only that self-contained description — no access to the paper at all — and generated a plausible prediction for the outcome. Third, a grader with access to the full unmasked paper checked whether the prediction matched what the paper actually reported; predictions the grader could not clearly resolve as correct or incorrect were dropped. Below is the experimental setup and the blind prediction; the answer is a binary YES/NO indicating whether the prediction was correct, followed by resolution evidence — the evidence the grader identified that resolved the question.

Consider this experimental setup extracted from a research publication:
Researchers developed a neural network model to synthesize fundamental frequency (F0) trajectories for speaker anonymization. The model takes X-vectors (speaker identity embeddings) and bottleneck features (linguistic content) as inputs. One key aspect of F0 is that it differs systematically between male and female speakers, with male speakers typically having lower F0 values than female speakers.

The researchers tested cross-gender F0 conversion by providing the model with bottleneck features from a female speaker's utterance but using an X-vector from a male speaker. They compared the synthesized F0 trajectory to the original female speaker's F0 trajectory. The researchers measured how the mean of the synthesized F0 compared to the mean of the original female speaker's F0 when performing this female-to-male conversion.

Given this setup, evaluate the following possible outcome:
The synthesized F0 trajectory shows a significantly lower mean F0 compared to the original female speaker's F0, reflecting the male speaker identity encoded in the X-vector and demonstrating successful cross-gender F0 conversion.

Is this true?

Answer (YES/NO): YES